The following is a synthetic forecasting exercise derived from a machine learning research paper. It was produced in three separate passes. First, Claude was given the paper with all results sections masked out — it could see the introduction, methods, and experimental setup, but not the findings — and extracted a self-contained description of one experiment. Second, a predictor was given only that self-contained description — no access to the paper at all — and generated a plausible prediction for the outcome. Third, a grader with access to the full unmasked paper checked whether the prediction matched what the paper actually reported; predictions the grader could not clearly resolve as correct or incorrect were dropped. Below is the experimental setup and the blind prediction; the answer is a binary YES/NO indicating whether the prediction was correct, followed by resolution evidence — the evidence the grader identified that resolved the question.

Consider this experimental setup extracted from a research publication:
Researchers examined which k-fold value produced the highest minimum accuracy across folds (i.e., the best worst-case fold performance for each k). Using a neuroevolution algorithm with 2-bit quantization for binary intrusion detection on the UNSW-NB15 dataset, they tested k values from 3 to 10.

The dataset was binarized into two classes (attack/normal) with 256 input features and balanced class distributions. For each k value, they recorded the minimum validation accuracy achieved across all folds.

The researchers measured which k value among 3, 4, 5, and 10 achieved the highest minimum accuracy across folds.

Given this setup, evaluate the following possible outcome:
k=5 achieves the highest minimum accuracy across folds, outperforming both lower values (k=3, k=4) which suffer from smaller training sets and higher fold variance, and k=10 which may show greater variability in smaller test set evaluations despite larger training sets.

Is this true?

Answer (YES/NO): NO